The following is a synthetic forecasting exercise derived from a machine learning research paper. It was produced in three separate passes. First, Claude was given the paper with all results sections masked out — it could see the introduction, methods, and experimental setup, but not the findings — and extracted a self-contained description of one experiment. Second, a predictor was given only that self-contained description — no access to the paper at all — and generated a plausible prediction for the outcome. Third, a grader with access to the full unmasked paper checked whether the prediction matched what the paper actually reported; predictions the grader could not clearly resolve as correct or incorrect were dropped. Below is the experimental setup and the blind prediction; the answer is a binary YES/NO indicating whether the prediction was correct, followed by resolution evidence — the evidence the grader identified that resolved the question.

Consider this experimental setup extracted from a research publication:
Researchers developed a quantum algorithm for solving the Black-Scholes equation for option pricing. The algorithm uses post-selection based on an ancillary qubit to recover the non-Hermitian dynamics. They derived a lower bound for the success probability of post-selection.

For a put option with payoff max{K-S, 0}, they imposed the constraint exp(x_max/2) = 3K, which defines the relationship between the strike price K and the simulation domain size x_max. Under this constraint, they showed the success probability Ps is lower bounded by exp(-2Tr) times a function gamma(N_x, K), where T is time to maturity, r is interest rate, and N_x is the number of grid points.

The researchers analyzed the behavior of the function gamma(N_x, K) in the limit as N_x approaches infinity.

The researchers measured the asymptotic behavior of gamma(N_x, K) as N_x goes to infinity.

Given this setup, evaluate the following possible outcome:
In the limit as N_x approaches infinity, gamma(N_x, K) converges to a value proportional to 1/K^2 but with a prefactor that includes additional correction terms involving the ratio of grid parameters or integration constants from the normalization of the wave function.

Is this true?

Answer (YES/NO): NO